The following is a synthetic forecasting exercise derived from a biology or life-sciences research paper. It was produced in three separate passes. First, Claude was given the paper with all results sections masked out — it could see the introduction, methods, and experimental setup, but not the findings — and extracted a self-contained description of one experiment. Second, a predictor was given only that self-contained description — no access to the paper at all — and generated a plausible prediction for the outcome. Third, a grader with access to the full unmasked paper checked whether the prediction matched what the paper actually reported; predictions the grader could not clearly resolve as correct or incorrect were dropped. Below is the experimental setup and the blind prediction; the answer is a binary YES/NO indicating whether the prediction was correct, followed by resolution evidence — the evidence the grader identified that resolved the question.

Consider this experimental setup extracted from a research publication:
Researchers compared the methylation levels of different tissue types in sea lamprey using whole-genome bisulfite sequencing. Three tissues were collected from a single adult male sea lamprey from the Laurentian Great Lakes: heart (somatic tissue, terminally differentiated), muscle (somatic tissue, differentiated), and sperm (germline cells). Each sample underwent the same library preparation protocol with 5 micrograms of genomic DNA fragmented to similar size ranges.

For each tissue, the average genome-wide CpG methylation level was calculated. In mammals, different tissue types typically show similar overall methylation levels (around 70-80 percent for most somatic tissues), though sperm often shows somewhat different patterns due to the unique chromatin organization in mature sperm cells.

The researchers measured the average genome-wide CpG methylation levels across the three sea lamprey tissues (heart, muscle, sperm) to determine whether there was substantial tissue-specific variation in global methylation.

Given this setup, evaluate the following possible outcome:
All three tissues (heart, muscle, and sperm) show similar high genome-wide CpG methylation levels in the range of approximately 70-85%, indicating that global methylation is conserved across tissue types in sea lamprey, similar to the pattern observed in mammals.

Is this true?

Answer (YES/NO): NO